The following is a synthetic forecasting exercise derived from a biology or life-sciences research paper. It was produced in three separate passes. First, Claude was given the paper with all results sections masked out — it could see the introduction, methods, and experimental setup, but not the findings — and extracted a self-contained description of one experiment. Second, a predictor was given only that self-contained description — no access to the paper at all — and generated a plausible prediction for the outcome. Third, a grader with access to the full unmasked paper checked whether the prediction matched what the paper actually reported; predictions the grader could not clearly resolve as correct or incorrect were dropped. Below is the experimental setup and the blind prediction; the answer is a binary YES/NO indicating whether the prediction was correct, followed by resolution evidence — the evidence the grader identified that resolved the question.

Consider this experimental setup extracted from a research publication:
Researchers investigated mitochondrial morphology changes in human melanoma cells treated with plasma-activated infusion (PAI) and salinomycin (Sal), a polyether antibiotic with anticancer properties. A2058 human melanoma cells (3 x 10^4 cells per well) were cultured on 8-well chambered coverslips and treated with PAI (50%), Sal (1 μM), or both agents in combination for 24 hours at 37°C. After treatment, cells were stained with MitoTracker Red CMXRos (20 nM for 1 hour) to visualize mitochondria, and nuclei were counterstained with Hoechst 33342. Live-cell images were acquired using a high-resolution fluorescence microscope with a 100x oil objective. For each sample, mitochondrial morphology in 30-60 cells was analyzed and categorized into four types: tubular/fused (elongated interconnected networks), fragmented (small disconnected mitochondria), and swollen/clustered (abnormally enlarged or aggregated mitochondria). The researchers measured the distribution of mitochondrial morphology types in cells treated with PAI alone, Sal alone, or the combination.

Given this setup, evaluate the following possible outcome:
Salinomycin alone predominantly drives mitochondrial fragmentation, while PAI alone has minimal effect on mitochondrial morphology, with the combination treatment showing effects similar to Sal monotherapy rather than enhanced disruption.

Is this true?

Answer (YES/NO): NO